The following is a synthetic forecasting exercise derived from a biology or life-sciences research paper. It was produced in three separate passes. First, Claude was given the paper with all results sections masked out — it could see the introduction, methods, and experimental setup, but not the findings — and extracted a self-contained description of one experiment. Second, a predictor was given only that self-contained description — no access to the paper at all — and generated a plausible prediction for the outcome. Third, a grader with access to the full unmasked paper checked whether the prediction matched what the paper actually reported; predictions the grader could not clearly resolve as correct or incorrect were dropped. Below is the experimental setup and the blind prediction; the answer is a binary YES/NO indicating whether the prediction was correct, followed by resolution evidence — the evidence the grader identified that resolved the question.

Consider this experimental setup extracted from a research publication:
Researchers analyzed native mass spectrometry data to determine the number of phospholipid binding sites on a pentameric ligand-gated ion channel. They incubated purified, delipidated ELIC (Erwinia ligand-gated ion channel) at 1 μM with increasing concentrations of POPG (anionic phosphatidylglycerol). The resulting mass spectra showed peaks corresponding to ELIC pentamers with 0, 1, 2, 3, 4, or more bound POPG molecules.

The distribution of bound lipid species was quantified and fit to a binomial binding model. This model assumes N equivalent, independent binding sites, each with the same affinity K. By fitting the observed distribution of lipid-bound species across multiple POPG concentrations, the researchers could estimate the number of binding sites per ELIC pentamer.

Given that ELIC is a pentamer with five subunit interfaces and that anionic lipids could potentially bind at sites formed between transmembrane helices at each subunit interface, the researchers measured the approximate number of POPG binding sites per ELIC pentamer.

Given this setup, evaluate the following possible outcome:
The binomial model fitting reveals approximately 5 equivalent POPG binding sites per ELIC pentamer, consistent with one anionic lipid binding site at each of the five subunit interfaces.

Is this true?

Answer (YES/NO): NO